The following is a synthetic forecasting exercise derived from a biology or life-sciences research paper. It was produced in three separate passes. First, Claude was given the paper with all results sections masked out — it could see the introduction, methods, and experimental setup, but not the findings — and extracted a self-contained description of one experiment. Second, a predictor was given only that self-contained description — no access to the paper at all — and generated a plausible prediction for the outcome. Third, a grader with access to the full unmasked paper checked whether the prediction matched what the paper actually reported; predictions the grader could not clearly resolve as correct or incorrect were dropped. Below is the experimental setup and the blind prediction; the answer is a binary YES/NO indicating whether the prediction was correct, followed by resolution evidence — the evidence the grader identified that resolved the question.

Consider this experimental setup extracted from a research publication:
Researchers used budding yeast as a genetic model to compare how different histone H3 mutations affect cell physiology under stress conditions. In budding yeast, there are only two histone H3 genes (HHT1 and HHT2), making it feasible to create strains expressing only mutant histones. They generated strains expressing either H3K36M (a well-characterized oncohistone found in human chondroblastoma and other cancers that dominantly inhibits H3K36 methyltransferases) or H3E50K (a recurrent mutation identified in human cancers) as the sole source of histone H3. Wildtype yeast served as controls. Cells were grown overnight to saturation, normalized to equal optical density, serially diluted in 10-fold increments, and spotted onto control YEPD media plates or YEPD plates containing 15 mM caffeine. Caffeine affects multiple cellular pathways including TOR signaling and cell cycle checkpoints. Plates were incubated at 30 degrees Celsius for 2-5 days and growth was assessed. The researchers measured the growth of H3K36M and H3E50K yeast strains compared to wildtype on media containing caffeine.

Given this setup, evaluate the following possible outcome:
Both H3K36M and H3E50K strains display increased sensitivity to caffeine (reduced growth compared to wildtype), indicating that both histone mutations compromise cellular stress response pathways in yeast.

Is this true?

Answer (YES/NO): YES